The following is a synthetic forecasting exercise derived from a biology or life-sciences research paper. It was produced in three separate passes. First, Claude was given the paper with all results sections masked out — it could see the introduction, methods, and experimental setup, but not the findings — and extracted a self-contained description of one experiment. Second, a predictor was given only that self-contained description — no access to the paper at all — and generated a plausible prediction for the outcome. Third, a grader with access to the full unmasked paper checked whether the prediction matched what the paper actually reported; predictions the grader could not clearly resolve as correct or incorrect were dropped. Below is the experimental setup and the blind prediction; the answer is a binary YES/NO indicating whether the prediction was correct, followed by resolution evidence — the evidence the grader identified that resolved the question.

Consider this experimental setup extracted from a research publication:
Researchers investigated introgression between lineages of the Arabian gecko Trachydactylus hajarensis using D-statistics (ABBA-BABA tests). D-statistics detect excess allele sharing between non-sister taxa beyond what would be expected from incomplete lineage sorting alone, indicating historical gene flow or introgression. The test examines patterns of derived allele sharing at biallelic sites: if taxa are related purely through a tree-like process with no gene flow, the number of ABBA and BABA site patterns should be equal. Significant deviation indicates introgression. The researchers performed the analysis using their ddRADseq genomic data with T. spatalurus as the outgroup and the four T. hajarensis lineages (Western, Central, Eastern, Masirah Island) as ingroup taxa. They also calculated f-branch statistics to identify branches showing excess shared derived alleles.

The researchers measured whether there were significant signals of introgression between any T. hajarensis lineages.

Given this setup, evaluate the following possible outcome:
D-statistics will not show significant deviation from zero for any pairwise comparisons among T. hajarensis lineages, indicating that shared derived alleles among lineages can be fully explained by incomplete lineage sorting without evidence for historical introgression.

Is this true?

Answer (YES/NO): NO